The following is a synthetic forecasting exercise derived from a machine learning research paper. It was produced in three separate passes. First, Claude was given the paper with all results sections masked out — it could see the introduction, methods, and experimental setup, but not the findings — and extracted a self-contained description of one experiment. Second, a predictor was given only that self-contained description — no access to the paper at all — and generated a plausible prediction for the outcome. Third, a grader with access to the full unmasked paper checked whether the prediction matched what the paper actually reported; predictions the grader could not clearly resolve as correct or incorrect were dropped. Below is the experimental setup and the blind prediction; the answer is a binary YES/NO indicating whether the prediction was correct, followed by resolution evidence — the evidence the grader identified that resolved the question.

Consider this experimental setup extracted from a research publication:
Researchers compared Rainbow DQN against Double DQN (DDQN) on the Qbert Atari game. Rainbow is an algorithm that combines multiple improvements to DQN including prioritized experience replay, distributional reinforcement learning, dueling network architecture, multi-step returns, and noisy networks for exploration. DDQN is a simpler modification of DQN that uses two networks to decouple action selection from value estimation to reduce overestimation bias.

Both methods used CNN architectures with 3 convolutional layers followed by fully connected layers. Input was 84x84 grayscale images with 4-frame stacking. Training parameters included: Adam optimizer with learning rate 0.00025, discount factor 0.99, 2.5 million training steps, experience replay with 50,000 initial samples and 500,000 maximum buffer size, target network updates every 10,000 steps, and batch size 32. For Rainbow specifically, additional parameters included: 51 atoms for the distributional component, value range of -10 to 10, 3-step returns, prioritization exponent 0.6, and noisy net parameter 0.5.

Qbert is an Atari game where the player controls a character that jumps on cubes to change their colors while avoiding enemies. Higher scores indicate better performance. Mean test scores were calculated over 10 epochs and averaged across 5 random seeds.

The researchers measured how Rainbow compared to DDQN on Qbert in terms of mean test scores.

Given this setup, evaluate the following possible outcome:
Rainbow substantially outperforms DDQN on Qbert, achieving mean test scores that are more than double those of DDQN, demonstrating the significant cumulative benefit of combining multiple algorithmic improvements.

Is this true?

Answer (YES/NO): YES